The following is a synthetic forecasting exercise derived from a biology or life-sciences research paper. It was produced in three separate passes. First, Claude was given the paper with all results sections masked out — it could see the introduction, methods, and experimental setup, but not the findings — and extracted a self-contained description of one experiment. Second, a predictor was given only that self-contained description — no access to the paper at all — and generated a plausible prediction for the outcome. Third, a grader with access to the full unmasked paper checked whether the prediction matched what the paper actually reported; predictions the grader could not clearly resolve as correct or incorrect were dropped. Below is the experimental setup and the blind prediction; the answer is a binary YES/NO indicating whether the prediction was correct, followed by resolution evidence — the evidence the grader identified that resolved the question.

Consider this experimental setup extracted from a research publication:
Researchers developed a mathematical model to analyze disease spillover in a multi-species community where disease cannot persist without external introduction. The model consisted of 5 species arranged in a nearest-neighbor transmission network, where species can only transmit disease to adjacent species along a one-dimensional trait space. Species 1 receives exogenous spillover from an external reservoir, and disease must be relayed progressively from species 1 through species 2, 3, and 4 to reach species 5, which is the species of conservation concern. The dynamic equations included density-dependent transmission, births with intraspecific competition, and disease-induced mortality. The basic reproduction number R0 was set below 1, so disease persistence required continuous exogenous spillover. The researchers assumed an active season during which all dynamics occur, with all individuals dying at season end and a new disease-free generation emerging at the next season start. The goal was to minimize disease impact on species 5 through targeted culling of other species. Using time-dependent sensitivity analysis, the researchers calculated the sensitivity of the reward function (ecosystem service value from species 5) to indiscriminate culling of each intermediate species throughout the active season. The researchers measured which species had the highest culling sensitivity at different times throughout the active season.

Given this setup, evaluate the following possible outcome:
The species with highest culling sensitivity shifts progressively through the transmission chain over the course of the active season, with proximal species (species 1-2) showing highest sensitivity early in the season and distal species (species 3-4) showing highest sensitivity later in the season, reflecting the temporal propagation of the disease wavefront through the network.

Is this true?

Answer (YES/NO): YES